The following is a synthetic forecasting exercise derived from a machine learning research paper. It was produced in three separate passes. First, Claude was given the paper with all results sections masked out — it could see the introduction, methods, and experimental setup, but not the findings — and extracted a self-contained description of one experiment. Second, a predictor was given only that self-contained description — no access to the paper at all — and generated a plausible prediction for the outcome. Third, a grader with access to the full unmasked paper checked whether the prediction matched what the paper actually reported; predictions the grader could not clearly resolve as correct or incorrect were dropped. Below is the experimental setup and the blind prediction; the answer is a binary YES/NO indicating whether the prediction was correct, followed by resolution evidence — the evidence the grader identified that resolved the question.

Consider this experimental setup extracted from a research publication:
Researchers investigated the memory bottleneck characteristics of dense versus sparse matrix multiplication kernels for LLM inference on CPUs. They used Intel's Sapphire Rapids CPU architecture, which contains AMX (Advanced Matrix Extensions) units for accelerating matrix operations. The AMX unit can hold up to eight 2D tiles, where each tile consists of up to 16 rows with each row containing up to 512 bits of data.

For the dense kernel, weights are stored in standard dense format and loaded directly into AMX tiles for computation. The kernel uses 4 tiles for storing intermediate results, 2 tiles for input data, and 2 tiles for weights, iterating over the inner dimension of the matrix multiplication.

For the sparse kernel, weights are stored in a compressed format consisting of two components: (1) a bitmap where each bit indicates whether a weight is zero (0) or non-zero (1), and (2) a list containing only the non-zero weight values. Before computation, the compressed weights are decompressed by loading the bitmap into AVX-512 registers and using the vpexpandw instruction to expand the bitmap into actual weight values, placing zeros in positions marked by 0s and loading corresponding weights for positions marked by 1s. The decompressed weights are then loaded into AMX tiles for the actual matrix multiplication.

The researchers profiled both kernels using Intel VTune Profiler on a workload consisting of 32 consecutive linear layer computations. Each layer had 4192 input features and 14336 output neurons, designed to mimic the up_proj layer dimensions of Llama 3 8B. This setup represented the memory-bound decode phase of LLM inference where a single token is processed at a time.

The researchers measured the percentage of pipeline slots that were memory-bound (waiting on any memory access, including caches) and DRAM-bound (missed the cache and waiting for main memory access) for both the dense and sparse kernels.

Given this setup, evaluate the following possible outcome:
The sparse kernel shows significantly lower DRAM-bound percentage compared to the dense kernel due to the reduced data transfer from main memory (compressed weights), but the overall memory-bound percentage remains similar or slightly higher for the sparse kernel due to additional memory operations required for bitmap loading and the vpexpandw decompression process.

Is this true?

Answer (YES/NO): NO